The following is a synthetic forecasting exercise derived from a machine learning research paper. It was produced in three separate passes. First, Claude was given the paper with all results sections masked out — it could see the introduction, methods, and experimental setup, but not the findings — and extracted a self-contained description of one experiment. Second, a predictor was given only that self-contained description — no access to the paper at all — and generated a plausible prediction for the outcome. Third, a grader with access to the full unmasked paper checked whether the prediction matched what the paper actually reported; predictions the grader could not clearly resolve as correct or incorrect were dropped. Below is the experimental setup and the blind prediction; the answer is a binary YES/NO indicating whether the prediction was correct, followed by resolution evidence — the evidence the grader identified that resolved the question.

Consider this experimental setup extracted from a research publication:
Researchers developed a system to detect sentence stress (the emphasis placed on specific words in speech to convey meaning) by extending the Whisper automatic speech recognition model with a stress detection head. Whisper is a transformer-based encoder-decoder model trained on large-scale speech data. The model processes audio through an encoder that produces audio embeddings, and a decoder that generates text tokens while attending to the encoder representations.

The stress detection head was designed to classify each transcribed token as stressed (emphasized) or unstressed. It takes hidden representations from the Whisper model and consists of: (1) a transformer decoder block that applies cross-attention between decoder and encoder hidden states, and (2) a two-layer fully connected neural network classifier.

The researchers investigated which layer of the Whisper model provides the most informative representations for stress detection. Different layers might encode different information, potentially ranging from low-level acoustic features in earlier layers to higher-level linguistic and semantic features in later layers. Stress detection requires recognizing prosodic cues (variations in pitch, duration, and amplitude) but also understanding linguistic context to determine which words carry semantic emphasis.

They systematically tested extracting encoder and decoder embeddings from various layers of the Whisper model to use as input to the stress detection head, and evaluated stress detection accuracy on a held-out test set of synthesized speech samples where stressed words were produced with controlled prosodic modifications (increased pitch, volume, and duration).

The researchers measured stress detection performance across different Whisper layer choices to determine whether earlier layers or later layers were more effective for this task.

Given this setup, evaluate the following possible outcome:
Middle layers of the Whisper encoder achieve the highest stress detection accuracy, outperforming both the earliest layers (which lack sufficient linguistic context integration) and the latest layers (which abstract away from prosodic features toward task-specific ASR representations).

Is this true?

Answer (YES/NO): NO